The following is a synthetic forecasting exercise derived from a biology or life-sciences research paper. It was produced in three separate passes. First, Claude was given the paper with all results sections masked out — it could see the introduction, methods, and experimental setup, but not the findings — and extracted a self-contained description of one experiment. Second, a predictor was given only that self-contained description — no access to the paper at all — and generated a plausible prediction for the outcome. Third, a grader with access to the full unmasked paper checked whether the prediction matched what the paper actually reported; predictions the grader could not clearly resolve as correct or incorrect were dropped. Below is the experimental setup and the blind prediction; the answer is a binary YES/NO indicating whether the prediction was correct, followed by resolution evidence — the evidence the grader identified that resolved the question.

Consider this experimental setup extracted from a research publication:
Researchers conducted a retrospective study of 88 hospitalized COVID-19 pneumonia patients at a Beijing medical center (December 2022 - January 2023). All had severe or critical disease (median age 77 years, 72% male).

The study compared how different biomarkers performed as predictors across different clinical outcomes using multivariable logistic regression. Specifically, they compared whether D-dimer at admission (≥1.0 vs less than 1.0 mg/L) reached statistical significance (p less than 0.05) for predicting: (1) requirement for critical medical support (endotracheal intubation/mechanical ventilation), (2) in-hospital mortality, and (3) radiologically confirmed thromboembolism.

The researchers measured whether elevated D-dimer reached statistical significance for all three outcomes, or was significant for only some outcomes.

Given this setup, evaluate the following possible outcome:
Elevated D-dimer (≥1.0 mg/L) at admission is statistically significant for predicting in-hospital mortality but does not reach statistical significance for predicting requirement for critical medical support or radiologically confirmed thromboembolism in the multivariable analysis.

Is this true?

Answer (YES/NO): NO